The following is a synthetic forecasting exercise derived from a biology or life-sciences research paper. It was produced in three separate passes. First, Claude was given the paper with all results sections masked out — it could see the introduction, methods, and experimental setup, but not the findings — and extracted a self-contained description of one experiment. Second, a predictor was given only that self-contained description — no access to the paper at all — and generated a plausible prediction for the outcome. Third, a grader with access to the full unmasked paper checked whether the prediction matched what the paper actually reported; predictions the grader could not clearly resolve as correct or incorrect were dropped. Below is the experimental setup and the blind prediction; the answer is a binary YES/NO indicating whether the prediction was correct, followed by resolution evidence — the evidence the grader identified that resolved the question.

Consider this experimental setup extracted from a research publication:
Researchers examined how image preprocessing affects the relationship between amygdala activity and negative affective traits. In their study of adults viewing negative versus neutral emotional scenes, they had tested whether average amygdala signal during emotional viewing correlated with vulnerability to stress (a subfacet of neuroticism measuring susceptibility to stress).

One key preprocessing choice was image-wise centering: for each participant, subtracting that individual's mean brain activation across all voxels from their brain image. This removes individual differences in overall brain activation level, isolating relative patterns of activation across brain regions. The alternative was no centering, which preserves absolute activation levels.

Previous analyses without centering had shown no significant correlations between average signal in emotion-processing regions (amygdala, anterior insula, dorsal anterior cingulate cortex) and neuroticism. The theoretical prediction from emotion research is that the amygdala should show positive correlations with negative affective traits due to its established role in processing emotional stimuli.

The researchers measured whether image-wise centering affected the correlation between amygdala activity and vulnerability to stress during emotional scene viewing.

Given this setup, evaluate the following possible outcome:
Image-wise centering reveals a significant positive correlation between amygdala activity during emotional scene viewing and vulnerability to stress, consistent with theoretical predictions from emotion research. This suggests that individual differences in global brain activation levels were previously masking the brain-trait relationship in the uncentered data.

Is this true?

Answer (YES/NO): YES